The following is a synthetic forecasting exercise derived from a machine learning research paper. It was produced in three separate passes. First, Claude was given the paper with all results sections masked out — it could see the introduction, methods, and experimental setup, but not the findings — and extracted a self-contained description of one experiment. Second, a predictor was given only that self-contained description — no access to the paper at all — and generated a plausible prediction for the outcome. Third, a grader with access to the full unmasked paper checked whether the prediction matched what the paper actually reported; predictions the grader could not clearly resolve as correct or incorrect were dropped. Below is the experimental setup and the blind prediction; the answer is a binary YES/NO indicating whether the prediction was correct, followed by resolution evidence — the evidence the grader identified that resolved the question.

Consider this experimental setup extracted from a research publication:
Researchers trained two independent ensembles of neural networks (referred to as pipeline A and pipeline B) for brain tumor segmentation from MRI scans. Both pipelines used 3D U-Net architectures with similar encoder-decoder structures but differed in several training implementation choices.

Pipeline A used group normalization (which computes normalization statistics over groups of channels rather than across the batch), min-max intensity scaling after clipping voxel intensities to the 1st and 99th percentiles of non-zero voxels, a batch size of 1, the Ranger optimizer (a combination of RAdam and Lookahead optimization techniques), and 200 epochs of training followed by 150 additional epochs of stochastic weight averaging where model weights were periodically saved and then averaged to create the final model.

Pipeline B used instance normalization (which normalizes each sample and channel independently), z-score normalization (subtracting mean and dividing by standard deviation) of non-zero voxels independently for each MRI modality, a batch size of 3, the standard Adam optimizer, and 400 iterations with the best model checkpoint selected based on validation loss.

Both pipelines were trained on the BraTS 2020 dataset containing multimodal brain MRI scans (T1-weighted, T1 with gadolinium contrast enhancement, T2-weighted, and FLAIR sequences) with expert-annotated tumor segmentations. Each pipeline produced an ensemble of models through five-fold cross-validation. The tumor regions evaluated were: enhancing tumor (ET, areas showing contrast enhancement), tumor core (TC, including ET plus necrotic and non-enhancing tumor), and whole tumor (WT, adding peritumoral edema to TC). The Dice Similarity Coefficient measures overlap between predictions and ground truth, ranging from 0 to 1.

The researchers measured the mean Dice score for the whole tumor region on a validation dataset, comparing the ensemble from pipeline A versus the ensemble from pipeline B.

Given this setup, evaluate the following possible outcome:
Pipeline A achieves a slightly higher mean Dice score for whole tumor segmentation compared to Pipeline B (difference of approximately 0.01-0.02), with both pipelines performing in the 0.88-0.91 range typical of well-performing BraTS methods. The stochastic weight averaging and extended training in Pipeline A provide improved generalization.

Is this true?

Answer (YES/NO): NO